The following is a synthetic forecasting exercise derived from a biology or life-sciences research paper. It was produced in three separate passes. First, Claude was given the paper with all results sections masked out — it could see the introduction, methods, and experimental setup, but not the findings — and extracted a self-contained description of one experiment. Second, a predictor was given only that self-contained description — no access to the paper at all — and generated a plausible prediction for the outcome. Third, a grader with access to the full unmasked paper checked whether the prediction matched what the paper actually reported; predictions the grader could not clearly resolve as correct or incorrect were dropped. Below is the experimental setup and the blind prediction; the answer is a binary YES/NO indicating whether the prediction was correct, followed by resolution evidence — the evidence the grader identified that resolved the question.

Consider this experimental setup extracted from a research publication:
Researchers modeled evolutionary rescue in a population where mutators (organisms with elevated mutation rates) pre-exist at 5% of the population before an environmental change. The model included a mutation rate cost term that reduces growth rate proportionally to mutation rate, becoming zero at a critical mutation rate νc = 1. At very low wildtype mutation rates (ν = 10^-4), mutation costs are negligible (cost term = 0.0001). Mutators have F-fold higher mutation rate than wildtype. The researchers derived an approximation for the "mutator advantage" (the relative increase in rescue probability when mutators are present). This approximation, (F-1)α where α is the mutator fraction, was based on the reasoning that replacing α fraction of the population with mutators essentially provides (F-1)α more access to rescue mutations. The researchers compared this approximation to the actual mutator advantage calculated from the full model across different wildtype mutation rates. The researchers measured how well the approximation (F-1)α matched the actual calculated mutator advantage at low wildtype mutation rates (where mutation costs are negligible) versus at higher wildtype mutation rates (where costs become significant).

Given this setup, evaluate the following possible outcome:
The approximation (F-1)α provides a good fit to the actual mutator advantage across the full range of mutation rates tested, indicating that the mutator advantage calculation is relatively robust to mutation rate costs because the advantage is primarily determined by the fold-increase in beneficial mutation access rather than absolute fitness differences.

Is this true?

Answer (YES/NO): NO